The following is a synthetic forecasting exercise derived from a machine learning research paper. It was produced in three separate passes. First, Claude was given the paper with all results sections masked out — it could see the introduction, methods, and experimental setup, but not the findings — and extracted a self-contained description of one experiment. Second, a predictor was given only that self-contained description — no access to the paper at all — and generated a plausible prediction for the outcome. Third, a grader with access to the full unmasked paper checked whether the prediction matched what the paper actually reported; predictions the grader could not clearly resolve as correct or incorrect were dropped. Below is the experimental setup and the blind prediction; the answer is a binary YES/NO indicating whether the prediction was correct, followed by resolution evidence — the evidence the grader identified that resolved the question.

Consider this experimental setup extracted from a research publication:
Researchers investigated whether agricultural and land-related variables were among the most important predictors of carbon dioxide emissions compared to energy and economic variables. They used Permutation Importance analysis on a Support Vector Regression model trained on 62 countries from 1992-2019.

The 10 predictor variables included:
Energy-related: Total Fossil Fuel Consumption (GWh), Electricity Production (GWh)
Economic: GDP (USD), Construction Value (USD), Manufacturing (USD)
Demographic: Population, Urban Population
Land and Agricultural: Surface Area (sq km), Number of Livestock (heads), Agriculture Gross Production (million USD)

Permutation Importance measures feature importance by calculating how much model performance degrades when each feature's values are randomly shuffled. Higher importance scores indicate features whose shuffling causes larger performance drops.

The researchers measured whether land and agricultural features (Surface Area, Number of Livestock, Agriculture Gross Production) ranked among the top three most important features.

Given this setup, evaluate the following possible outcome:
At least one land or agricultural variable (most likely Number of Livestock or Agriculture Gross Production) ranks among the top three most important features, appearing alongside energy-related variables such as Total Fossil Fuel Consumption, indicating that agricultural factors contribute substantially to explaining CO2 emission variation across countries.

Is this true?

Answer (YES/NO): NO